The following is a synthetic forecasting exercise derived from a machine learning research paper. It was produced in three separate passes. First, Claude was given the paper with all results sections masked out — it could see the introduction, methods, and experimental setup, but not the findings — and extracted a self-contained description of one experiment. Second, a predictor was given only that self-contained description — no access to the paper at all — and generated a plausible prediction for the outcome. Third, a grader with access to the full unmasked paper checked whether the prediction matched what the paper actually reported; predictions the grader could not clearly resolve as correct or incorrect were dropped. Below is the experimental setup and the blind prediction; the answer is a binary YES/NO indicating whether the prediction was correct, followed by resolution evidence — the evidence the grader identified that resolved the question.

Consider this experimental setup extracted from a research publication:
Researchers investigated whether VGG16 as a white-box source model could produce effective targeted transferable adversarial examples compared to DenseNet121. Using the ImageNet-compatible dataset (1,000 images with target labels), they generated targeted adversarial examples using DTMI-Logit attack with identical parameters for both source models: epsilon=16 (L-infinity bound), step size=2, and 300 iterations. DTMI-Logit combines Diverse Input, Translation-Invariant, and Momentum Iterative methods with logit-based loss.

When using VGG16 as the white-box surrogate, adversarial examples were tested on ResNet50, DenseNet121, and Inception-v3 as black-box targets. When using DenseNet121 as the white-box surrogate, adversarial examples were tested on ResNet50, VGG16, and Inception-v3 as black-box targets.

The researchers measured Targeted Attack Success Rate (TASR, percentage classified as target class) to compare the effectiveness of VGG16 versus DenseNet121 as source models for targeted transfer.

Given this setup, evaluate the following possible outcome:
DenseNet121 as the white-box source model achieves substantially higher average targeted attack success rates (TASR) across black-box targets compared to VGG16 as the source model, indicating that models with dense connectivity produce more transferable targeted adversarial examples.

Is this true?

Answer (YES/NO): YES